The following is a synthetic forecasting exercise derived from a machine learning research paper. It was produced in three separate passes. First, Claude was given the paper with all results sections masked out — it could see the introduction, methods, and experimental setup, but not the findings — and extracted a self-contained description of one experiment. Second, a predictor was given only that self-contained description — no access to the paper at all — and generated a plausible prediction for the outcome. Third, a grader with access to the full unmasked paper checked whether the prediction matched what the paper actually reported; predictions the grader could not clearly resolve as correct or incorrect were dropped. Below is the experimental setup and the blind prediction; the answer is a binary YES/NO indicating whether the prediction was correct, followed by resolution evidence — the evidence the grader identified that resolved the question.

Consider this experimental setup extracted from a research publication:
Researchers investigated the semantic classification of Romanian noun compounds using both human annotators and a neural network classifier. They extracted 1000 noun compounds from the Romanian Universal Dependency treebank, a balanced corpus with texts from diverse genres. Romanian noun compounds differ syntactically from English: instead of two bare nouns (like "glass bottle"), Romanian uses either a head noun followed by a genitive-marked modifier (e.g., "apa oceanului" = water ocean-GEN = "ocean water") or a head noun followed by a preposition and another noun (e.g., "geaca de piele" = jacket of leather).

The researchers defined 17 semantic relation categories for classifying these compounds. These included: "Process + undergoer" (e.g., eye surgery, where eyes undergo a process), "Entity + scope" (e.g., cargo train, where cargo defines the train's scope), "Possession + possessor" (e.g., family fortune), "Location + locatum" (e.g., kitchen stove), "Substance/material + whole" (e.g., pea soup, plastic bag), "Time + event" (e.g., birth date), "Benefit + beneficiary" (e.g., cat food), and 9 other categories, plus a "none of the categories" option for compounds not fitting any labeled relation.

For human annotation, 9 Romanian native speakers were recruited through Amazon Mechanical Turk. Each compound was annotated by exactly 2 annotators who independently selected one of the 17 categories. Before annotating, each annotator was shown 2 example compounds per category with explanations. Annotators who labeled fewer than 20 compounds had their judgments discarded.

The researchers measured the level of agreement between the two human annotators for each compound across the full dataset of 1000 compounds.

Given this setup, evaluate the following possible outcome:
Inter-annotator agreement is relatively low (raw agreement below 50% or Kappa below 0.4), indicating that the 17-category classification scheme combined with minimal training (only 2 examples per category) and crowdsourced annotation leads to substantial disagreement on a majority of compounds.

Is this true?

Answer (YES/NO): YES